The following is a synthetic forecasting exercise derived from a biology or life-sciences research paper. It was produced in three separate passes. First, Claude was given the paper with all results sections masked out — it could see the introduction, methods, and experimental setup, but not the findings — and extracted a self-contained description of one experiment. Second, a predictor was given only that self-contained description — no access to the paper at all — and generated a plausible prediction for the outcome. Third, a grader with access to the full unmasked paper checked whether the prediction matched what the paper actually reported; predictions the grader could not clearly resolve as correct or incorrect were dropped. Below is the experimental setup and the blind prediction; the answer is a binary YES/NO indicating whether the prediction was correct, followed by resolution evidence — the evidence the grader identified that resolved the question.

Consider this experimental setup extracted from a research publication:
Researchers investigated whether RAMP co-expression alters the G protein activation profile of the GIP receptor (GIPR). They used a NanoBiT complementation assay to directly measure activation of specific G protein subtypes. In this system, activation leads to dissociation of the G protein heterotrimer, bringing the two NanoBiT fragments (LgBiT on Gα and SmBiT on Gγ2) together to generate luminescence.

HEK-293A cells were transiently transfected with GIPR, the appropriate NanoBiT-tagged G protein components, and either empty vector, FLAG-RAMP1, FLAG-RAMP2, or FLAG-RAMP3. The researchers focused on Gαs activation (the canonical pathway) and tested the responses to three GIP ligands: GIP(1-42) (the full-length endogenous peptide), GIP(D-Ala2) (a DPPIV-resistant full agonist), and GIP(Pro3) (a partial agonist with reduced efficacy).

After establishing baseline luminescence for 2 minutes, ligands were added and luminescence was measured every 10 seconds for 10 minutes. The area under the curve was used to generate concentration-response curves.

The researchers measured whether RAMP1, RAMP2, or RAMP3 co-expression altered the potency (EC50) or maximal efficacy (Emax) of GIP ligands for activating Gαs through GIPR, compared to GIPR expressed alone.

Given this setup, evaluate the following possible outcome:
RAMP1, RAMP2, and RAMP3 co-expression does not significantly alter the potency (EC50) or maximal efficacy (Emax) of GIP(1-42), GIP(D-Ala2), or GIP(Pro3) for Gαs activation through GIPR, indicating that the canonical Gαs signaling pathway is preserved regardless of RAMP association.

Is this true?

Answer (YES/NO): NO